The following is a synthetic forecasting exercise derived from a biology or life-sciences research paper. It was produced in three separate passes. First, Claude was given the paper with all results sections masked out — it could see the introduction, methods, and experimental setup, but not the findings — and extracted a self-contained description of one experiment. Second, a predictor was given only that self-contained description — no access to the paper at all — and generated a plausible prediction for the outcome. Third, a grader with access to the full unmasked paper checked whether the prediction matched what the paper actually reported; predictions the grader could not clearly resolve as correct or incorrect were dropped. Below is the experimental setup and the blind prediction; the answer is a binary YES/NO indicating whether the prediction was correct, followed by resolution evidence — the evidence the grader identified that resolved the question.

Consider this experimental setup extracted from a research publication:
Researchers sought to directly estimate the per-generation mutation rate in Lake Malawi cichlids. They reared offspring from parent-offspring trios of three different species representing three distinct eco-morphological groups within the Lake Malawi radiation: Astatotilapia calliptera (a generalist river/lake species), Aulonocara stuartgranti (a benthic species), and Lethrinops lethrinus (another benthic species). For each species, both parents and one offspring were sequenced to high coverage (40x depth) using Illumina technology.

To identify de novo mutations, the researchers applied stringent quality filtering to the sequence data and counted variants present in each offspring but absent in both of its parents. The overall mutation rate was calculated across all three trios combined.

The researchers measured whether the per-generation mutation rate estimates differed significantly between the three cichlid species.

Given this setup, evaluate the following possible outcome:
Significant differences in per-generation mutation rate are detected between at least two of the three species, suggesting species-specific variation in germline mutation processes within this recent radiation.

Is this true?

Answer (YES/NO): NO